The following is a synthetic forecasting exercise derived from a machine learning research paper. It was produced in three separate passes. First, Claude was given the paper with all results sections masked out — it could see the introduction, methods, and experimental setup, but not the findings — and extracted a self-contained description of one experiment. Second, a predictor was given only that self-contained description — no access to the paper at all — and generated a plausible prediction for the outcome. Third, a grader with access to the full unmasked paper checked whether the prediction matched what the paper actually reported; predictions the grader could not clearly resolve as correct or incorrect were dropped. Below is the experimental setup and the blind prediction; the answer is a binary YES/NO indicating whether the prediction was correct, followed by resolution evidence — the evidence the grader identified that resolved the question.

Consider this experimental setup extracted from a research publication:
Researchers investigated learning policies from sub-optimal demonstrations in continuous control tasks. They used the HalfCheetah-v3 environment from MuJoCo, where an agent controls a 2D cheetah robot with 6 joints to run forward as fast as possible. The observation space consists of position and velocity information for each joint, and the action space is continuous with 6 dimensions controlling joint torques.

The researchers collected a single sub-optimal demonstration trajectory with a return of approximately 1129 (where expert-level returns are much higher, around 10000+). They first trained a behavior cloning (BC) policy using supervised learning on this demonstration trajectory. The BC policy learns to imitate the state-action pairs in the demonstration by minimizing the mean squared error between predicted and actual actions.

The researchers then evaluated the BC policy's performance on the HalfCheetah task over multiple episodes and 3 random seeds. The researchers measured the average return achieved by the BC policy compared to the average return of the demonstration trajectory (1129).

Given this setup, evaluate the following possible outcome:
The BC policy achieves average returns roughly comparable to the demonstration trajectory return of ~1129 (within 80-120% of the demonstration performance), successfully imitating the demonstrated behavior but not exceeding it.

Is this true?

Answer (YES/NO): NO